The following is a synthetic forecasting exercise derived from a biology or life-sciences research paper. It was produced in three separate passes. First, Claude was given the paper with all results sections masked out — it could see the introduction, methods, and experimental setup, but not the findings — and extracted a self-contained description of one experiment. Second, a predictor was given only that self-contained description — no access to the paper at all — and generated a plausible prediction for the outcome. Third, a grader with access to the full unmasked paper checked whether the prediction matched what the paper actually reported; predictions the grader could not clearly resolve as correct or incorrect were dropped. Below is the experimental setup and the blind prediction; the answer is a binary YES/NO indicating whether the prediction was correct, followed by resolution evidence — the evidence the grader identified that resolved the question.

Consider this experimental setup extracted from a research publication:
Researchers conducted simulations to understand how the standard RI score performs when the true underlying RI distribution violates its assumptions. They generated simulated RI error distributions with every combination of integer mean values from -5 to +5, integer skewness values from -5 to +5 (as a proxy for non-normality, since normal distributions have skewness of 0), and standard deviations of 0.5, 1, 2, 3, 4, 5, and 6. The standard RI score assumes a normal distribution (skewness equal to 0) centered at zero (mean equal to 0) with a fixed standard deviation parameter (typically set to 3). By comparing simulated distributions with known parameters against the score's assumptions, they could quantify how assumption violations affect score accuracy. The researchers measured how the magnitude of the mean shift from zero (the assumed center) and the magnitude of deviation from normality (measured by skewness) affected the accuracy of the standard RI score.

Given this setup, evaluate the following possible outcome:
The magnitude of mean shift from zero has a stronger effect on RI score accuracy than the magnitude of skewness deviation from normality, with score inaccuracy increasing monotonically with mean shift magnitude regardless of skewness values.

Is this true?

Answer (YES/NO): NO